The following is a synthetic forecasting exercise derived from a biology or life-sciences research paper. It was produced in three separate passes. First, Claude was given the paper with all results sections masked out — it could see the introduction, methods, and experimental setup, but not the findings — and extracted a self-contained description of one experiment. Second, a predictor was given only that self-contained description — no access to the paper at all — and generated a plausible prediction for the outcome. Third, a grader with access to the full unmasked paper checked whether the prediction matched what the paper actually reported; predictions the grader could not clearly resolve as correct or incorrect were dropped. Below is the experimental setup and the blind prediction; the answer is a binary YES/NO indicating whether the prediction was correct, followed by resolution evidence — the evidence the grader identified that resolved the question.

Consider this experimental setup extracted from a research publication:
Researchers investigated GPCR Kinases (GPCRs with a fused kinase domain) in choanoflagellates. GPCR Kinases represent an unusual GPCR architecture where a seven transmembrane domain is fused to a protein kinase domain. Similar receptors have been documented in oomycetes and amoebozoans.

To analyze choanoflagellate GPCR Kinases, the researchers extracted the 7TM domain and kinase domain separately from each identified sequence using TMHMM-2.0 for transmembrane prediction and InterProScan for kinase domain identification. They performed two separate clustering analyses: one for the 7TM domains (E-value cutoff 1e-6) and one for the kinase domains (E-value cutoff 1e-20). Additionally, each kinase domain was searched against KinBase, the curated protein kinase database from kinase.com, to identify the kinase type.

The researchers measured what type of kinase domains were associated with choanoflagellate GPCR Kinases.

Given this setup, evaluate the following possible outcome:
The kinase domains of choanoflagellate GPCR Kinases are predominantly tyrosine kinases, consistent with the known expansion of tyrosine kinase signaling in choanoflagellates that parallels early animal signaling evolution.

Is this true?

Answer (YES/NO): NO